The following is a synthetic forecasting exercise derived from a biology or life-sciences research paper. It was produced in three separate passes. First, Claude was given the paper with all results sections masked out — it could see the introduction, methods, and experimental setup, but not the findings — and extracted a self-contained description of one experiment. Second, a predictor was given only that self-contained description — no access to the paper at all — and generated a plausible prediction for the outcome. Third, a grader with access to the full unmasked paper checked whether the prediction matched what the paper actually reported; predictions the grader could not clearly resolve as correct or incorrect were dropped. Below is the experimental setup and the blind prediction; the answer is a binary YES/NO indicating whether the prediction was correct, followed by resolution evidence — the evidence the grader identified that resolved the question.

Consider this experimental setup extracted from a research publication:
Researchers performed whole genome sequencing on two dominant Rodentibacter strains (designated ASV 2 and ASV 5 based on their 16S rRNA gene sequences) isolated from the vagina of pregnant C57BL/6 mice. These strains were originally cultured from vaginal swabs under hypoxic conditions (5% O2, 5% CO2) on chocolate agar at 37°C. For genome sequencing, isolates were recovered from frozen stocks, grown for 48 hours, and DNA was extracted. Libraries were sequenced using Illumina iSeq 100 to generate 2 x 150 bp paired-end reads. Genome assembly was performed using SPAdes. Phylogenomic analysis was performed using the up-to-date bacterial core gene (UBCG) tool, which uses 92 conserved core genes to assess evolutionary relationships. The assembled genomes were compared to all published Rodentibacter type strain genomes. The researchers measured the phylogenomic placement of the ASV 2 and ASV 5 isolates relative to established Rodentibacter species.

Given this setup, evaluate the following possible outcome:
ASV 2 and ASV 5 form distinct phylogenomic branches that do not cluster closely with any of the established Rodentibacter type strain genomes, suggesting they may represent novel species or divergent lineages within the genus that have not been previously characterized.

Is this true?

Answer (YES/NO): NO